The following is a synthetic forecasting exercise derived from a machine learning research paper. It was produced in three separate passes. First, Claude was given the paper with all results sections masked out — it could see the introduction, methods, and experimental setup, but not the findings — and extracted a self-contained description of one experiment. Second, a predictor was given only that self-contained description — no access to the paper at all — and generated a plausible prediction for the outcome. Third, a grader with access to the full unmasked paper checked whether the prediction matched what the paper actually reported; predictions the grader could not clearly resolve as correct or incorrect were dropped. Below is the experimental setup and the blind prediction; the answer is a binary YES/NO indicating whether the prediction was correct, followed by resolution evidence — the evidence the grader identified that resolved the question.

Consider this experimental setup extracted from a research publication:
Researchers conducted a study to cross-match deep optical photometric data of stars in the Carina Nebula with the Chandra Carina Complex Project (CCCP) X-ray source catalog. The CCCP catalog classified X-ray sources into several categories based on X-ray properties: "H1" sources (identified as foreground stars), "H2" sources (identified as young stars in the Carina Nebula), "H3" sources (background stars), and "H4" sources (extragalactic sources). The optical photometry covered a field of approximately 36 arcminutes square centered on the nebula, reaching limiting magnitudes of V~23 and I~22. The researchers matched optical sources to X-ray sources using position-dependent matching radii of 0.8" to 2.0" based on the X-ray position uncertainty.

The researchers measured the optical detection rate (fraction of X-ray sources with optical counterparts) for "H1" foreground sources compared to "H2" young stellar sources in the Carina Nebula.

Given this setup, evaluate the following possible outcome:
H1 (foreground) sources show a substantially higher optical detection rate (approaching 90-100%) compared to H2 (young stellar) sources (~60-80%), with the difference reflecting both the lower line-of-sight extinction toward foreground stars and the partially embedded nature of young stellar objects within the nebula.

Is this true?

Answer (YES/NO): NO